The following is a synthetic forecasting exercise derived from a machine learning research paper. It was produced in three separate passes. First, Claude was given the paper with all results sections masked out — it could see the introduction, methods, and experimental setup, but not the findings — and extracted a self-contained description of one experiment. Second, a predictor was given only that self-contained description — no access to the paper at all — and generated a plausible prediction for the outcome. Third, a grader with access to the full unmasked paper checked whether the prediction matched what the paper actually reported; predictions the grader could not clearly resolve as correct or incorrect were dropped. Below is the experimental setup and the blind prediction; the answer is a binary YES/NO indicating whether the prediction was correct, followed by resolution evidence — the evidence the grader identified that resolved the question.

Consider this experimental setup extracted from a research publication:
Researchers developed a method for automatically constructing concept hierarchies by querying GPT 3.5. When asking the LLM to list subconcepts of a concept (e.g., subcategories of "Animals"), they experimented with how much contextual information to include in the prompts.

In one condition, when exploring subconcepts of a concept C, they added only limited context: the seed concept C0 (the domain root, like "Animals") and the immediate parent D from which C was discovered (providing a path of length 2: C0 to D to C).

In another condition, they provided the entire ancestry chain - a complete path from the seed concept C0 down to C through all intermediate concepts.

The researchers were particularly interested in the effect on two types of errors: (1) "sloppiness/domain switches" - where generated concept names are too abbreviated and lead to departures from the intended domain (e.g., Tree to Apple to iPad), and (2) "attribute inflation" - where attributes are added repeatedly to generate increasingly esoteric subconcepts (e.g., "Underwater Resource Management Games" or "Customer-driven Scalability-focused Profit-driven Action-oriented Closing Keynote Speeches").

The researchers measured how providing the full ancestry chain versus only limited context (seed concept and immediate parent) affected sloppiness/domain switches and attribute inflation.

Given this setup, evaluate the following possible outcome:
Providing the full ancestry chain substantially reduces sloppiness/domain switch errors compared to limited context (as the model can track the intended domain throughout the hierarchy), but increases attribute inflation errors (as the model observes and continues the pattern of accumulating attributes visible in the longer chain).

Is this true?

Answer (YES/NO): NO